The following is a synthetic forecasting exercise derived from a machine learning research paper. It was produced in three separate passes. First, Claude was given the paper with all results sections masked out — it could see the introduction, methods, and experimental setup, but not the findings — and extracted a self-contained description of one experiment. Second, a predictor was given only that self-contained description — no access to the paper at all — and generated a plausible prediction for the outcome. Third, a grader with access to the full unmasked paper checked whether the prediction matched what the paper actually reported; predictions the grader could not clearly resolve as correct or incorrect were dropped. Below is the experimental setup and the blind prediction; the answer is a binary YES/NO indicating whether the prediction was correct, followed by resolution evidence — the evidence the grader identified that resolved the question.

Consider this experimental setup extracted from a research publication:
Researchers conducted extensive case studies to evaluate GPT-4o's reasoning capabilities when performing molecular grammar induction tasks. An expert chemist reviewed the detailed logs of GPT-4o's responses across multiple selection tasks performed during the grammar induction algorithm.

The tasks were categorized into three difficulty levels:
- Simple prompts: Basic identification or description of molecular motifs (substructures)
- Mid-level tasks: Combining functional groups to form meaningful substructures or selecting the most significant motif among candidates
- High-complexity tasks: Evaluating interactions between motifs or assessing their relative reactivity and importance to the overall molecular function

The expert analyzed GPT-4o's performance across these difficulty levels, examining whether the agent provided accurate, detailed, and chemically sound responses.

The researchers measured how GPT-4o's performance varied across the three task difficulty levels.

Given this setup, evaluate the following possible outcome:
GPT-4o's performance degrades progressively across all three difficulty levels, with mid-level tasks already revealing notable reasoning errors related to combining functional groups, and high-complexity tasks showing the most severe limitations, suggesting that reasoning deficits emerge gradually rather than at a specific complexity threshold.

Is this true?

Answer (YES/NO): NO